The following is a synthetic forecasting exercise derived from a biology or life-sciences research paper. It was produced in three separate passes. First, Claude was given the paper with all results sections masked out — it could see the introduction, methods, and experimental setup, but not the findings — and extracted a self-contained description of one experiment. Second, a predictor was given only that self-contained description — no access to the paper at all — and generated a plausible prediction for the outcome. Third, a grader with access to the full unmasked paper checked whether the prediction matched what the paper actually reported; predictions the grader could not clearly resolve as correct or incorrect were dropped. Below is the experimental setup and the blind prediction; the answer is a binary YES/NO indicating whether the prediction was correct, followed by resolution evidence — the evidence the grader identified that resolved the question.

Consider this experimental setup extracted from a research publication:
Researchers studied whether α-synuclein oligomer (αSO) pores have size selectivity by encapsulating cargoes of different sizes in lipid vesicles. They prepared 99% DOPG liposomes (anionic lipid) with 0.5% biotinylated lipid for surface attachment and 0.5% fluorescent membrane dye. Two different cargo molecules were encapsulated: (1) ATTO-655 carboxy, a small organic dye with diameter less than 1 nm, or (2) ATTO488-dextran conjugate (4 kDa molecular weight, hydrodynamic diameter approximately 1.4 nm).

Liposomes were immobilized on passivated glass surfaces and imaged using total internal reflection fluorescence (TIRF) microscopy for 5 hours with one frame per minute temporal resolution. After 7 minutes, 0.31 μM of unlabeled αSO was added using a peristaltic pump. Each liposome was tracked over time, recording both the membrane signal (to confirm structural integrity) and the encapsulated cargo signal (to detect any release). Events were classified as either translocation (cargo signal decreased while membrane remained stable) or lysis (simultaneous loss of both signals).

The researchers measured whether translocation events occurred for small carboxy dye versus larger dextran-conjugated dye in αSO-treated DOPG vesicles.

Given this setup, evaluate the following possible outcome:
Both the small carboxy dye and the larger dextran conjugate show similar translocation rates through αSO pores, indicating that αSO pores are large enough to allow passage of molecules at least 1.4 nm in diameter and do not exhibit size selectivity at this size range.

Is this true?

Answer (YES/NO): NO